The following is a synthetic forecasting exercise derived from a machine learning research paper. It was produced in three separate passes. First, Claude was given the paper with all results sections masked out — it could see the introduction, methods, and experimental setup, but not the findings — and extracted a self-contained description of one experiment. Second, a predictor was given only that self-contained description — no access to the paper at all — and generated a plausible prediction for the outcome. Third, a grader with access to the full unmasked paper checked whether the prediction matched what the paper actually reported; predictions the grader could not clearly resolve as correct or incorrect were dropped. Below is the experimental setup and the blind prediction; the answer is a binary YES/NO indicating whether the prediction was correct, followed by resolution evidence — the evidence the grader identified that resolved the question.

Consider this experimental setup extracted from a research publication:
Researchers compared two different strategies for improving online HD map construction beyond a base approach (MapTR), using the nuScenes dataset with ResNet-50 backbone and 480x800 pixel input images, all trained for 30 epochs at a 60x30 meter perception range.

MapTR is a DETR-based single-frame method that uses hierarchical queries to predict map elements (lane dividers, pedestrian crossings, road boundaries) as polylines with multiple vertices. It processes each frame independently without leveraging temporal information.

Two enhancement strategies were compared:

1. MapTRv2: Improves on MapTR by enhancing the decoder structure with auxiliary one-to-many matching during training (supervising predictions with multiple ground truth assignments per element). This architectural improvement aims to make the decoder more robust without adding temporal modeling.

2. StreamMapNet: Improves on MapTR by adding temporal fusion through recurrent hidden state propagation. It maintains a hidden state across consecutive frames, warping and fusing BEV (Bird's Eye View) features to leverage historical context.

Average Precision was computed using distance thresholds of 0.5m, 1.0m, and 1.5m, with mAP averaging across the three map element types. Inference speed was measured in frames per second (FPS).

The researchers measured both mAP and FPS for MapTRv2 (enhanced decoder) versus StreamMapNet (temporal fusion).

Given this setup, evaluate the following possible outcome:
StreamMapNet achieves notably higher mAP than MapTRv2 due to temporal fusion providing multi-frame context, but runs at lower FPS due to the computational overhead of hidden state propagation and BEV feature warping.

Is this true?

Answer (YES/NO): NO